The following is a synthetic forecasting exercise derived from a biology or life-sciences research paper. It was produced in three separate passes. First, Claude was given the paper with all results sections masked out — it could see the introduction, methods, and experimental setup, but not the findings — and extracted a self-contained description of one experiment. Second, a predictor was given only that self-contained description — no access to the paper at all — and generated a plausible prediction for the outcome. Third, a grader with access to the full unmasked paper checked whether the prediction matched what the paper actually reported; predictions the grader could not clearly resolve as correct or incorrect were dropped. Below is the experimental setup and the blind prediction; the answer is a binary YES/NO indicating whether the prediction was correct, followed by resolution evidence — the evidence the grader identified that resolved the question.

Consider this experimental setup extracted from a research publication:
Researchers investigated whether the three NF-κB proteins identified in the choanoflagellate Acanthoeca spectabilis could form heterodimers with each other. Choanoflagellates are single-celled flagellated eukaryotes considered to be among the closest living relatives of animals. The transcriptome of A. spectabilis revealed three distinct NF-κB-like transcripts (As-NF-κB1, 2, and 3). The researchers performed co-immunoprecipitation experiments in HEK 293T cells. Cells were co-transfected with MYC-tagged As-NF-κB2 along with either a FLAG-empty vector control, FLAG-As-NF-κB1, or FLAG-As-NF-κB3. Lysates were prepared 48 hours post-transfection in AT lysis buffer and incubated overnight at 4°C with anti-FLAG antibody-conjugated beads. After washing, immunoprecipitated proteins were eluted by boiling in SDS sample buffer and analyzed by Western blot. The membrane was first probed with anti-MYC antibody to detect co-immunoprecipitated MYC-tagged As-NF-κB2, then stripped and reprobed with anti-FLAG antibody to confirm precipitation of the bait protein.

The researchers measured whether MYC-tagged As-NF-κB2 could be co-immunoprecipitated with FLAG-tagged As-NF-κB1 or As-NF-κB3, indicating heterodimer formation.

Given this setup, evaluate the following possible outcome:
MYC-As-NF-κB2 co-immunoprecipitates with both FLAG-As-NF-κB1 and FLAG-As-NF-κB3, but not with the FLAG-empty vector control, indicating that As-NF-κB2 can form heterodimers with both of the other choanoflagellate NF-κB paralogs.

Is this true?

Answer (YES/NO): YES